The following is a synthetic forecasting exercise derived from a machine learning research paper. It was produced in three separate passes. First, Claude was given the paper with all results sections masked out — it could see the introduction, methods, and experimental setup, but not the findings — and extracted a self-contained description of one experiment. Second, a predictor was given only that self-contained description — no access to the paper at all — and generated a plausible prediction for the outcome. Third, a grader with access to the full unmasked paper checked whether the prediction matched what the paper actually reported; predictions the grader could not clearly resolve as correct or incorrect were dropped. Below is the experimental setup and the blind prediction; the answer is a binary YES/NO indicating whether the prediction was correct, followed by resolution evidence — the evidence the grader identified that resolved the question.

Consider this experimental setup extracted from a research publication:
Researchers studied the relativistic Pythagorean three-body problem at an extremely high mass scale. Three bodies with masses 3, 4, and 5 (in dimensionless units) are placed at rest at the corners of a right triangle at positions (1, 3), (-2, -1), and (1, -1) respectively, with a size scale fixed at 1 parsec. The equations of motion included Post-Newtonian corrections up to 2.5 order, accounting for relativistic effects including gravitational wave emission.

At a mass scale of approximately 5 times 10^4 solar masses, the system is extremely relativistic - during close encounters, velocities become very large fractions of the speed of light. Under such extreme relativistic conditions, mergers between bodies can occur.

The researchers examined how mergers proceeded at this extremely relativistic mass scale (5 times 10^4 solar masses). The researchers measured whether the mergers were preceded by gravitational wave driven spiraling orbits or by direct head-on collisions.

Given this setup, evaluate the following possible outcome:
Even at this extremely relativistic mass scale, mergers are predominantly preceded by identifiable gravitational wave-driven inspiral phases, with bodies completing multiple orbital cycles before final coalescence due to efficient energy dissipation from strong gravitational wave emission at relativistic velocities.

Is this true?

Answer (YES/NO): NO